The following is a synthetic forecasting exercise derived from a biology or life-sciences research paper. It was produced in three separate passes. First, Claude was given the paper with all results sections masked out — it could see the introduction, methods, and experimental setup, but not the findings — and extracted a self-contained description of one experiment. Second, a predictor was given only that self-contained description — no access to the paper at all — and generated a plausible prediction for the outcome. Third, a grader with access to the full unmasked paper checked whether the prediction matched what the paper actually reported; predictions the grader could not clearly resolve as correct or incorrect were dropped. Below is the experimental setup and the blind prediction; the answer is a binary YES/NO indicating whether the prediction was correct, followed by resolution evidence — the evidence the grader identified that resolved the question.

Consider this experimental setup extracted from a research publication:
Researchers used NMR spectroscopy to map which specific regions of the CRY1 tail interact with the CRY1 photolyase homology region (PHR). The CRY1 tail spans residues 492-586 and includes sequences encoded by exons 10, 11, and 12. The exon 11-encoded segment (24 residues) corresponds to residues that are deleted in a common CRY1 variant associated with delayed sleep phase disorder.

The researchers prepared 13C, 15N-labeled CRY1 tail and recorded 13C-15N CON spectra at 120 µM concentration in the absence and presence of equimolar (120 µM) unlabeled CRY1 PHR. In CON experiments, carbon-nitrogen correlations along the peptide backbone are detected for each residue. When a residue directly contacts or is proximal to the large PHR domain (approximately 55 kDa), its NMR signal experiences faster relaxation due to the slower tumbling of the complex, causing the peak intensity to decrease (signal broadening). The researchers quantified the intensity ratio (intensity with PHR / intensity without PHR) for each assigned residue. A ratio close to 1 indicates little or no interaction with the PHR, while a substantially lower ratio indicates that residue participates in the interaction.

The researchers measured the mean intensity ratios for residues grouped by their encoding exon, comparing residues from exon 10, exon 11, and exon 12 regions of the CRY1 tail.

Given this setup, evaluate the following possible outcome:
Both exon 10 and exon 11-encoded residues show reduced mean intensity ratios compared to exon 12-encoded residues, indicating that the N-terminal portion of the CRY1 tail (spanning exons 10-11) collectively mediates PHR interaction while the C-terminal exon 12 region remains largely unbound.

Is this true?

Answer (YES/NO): YES